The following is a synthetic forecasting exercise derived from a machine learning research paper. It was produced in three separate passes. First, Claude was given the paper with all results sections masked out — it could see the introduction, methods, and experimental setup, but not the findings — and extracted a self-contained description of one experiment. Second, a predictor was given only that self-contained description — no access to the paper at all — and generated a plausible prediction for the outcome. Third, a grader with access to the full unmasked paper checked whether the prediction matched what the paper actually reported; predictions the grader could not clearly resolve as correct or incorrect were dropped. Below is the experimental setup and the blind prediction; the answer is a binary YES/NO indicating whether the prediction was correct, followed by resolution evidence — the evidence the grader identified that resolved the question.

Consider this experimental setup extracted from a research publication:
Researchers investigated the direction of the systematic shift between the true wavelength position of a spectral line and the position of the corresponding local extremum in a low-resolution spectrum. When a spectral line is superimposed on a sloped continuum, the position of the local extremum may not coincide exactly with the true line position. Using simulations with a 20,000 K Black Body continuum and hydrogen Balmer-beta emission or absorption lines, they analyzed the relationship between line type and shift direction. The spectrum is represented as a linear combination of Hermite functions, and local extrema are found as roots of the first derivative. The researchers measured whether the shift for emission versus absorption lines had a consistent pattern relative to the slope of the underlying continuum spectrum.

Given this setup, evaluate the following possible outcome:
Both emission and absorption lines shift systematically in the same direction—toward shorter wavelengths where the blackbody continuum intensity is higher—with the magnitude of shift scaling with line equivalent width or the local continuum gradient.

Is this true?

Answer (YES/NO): NO